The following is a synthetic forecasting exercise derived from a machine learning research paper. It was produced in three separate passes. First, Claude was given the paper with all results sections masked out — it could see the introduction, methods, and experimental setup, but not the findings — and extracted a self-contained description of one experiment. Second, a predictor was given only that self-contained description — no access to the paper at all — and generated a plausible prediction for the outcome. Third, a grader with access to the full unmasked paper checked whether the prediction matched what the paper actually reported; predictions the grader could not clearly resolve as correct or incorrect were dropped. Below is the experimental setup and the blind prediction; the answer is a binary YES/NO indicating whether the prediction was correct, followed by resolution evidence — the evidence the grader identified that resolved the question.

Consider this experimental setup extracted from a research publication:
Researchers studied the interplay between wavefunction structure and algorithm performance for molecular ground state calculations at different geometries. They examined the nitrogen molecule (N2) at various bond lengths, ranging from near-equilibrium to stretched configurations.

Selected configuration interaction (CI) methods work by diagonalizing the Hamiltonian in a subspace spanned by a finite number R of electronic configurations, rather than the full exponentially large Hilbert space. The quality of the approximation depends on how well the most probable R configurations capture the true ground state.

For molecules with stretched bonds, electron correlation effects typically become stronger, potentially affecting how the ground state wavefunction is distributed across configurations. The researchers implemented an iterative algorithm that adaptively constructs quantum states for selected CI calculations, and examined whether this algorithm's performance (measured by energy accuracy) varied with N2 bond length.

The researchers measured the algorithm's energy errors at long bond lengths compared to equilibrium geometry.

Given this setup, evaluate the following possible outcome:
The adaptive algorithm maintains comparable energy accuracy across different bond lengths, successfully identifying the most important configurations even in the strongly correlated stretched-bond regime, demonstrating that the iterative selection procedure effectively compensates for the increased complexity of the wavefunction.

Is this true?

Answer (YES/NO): NO